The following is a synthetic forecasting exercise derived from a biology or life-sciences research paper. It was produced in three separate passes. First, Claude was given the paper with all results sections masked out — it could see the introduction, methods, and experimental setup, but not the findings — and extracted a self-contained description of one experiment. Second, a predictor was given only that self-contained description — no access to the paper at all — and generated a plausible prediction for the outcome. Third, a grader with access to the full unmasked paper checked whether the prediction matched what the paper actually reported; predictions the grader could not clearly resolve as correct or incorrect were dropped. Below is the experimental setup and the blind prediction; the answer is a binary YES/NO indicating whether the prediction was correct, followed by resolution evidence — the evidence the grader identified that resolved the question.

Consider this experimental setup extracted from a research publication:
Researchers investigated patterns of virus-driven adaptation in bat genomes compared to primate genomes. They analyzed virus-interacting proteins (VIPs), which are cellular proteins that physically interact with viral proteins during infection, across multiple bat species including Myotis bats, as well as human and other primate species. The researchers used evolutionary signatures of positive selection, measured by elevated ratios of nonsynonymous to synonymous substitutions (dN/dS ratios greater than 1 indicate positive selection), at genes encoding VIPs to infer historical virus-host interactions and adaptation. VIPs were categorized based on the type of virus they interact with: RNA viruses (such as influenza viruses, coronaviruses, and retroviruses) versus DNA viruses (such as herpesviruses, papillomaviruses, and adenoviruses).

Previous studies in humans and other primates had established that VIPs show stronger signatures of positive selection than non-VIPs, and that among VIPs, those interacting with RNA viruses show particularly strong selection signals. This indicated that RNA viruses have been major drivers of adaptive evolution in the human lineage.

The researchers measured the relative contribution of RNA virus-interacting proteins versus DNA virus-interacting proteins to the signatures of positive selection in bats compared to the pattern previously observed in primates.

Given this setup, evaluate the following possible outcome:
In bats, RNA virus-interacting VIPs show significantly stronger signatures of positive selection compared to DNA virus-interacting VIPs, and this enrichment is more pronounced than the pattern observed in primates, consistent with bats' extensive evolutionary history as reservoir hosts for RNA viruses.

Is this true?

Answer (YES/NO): NO